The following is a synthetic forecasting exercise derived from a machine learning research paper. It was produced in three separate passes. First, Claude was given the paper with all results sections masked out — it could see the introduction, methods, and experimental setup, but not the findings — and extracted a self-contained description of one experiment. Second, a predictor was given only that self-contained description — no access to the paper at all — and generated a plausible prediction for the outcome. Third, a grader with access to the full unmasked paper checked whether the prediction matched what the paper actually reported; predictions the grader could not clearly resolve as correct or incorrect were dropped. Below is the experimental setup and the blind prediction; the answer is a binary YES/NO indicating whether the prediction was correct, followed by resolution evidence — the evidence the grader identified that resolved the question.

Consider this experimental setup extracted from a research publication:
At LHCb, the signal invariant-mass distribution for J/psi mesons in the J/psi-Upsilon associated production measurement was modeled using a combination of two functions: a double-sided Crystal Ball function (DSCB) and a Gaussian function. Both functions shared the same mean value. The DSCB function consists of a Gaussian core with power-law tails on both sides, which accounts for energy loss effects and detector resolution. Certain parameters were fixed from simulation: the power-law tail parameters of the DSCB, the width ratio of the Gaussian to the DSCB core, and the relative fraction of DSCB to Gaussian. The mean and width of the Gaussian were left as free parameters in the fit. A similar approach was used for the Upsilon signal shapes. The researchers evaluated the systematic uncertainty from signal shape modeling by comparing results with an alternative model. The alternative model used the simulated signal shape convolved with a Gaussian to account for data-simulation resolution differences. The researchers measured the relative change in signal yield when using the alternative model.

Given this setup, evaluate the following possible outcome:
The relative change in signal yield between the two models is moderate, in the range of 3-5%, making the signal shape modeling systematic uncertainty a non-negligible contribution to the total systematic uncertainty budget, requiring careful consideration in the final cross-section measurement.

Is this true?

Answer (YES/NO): NO